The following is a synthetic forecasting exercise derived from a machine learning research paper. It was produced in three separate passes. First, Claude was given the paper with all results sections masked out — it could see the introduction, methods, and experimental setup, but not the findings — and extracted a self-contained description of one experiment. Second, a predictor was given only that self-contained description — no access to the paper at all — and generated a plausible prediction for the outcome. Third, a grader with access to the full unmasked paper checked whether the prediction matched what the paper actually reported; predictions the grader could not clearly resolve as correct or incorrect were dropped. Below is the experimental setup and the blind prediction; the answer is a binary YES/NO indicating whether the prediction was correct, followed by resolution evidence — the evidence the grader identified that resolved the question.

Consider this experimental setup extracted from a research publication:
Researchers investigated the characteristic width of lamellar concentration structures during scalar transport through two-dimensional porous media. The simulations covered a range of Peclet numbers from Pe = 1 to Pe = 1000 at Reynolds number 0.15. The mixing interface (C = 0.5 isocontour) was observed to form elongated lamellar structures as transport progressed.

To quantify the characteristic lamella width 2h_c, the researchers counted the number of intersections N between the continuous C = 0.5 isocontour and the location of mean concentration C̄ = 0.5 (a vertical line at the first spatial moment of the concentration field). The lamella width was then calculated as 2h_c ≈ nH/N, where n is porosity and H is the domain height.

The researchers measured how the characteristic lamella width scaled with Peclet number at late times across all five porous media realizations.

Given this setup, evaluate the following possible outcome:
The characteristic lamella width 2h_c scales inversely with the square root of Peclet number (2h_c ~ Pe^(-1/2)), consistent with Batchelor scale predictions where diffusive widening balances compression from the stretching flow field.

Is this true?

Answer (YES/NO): NO